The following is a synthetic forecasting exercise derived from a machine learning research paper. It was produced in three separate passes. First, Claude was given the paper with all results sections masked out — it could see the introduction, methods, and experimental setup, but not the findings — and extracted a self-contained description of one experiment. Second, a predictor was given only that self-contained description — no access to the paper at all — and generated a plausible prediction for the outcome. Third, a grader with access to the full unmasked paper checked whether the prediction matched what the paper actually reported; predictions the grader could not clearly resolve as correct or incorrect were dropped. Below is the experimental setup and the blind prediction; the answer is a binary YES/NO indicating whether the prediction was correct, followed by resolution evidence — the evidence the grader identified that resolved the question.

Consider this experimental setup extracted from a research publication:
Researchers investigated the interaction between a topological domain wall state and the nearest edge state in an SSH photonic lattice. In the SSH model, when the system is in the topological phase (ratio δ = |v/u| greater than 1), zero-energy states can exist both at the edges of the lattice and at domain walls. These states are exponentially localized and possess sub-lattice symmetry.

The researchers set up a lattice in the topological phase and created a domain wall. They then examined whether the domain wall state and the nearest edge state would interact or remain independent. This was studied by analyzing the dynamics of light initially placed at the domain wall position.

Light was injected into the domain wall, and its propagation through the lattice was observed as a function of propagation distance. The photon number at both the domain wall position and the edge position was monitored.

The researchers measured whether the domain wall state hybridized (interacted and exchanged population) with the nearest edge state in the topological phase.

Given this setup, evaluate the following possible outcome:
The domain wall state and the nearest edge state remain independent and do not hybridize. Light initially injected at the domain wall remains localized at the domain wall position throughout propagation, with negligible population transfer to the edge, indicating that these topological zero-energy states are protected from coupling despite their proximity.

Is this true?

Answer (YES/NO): NO